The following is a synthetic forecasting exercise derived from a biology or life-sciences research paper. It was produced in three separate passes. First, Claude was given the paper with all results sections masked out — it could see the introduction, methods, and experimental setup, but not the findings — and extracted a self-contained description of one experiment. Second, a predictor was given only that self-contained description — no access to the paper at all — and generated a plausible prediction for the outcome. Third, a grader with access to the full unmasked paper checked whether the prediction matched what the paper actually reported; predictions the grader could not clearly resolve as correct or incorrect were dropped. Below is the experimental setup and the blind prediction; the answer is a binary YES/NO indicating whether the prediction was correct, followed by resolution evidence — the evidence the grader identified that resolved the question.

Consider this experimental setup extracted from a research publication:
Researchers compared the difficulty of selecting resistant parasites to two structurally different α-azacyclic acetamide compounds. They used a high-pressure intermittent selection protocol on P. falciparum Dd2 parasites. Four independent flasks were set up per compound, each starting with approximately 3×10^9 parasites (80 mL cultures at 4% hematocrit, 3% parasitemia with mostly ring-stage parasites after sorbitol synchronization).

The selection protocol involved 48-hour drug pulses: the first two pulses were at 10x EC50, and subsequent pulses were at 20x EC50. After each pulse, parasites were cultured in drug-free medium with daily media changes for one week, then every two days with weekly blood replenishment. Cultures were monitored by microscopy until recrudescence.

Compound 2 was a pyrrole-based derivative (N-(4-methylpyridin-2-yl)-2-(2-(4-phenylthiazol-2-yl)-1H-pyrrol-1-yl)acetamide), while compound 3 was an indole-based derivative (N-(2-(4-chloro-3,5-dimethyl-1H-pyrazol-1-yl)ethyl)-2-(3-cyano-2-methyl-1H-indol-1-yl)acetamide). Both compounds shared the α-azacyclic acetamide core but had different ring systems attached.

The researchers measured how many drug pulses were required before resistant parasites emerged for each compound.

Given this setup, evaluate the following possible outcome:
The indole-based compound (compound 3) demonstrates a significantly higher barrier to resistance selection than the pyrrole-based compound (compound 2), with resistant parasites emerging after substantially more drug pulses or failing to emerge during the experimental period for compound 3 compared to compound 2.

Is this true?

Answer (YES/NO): NO